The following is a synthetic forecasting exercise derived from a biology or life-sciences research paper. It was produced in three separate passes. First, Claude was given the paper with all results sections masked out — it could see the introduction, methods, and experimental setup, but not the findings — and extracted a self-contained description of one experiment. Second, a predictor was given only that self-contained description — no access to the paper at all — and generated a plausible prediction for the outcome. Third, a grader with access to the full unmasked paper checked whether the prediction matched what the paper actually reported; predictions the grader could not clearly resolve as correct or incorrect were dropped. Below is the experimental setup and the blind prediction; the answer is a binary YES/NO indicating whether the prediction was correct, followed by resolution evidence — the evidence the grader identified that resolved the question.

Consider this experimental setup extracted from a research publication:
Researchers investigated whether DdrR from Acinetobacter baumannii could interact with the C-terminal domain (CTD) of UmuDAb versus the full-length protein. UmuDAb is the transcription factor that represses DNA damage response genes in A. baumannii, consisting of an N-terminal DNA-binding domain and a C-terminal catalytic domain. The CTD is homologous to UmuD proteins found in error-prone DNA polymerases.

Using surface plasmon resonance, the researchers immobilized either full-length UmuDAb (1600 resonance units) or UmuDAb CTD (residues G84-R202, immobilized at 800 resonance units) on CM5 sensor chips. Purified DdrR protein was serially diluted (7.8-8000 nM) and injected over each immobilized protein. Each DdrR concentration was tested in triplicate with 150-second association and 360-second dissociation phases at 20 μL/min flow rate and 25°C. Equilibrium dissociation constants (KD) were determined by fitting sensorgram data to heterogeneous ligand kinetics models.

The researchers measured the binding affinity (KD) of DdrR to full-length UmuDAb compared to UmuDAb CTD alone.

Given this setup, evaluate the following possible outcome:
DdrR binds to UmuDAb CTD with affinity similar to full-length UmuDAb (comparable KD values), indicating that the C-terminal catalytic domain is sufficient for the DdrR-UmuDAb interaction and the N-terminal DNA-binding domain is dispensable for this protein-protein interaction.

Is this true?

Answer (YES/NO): NO